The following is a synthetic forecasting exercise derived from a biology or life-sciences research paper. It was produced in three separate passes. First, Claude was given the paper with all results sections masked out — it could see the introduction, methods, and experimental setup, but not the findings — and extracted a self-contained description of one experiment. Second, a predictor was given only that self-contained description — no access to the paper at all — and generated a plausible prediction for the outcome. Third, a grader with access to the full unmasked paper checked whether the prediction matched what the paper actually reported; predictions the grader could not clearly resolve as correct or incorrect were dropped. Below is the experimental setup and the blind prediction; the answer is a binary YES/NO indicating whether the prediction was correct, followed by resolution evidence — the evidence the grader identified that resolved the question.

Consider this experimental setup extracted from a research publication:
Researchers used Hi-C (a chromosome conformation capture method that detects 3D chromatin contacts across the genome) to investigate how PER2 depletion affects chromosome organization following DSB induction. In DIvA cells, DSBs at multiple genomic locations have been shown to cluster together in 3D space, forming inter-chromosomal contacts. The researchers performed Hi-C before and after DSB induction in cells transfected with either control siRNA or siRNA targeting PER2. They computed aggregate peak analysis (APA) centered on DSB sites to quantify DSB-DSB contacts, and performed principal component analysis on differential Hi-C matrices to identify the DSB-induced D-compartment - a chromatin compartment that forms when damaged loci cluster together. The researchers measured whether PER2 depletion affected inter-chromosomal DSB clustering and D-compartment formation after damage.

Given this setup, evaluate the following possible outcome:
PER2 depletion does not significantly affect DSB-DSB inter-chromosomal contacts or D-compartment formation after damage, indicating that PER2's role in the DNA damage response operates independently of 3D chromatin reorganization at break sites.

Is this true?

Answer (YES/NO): NO